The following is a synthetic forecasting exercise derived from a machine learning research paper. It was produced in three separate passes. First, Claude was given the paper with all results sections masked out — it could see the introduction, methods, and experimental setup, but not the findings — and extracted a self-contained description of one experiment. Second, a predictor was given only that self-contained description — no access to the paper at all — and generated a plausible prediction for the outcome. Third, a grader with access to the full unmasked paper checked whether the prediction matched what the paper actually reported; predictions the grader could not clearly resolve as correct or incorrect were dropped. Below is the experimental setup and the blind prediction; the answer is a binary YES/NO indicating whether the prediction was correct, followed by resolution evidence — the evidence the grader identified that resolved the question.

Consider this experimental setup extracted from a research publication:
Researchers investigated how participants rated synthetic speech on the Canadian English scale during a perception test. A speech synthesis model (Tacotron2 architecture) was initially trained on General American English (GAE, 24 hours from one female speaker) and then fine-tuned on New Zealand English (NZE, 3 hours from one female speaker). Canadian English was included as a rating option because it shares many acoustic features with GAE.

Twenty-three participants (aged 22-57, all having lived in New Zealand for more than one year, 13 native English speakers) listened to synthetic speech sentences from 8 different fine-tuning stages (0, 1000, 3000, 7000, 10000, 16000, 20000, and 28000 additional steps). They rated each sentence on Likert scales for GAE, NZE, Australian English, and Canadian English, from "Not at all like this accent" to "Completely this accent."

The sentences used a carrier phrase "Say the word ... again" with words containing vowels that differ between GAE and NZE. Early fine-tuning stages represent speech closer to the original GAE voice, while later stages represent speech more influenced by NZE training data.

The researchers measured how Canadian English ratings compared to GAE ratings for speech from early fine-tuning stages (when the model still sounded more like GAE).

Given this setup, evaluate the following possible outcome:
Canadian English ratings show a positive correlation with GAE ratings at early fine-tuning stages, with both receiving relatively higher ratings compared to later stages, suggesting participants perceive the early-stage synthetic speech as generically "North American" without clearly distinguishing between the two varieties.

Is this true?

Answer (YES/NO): YES